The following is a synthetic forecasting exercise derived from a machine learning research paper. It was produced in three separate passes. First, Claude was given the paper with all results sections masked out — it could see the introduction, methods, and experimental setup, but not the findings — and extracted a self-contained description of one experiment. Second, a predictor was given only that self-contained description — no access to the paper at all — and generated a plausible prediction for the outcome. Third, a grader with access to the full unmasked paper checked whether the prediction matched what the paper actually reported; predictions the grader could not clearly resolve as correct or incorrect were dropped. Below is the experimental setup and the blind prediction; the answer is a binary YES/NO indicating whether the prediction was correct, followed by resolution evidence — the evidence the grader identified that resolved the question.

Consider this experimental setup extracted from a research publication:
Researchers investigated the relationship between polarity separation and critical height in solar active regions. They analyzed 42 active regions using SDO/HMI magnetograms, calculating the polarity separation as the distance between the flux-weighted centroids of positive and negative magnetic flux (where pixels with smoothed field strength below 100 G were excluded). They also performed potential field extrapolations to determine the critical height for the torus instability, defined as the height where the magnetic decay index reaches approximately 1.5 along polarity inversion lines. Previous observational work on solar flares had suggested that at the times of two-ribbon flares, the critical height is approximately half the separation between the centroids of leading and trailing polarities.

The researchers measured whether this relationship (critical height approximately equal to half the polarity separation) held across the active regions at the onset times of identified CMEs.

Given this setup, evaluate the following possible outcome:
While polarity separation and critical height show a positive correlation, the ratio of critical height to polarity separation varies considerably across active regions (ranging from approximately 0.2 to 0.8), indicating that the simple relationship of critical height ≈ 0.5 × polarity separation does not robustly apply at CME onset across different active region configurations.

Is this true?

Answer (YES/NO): NO